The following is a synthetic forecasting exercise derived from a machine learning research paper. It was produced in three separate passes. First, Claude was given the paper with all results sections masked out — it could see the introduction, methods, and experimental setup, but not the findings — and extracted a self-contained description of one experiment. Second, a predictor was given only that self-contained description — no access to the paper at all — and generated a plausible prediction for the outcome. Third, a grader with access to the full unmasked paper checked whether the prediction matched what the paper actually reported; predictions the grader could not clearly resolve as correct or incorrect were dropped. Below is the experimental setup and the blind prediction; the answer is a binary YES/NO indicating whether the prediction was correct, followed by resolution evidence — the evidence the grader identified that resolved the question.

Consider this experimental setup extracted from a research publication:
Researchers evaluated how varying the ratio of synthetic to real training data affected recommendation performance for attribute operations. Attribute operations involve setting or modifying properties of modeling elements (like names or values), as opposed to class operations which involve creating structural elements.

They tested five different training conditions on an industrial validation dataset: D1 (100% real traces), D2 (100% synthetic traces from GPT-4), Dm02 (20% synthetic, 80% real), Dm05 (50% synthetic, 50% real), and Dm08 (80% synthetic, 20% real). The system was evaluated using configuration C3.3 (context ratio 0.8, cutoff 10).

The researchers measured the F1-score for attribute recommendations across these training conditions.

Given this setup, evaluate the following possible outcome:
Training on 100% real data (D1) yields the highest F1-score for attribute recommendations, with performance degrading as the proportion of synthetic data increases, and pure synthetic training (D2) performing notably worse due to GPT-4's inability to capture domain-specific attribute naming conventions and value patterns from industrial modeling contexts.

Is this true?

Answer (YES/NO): NO